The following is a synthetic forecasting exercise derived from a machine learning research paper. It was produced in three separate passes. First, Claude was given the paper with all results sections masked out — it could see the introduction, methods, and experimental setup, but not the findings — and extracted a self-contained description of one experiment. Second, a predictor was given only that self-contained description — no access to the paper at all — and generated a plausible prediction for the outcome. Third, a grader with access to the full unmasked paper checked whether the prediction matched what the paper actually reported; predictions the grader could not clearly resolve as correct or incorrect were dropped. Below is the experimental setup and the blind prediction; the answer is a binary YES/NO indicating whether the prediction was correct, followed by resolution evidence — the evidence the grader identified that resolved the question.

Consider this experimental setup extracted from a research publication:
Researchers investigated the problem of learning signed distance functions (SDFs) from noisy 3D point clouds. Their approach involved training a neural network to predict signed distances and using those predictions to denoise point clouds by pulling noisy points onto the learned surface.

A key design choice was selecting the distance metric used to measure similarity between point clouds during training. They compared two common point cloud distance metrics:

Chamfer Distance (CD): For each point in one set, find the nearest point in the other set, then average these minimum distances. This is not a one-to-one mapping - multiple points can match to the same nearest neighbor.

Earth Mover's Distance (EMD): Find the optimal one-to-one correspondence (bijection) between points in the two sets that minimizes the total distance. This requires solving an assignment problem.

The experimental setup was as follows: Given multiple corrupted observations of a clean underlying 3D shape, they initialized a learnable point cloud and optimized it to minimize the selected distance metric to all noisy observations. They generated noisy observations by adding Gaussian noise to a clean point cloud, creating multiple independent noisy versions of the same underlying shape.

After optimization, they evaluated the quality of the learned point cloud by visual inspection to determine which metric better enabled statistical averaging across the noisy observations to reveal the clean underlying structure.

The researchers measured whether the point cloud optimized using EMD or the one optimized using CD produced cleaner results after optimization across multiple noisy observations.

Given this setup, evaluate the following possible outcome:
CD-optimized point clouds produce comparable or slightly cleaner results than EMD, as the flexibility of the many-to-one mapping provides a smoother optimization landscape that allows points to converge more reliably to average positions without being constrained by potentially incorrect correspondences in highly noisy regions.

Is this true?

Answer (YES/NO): NO